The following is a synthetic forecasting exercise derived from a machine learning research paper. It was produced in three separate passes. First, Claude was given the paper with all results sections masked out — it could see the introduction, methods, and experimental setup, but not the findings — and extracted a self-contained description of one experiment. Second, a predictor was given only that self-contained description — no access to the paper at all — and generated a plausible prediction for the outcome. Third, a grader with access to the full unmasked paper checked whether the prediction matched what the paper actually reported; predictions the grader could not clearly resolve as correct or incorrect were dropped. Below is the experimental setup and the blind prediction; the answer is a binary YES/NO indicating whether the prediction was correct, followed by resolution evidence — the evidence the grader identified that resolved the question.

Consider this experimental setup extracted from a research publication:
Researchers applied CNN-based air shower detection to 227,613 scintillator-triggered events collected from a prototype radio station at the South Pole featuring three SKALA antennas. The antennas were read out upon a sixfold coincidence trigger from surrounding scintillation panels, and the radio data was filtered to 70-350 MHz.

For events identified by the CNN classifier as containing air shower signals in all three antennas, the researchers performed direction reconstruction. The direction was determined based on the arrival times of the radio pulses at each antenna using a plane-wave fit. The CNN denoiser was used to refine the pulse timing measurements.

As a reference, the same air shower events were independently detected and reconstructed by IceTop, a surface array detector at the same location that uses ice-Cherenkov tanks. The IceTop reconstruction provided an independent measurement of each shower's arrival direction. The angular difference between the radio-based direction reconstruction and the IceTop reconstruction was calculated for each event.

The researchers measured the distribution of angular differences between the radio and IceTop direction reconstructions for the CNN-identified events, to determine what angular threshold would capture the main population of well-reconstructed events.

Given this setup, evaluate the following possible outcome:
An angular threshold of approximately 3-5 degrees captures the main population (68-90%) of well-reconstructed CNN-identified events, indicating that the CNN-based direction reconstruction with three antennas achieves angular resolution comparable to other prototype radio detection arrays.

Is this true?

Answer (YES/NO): NO